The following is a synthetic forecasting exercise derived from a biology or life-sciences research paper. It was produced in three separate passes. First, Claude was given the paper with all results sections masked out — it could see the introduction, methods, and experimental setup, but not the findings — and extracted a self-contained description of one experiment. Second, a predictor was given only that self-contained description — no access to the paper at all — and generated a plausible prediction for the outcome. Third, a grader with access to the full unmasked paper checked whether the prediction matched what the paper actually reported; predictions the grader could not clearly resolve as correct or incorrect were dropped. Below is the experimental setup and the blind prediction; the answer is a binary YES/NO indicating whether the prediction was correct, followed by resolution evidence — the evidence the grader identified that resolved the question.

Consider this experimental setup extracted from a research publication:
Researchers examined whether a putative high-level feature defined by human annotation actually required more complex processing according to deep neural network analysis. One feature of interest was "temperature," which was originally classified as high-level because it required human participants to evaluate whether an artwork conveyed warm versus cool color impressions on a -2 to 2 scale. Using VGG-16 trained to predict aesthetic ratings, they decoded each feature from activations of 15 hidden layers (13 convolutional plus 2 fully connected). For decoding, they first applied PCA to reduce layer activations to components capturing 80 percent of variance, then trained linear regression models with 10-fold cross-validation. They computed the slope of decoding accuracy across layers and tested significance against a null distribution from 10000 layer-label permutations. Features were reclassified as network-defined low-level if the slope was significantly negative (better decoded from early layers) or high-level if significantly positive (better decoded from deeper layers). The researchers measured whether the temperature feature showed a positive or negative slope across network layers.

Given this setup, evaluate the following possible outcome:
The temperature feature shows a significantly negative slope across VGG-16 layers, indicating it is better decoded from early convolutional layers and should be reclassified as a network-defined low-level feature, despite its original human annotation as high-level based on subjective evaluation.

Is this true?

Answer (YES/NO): YES